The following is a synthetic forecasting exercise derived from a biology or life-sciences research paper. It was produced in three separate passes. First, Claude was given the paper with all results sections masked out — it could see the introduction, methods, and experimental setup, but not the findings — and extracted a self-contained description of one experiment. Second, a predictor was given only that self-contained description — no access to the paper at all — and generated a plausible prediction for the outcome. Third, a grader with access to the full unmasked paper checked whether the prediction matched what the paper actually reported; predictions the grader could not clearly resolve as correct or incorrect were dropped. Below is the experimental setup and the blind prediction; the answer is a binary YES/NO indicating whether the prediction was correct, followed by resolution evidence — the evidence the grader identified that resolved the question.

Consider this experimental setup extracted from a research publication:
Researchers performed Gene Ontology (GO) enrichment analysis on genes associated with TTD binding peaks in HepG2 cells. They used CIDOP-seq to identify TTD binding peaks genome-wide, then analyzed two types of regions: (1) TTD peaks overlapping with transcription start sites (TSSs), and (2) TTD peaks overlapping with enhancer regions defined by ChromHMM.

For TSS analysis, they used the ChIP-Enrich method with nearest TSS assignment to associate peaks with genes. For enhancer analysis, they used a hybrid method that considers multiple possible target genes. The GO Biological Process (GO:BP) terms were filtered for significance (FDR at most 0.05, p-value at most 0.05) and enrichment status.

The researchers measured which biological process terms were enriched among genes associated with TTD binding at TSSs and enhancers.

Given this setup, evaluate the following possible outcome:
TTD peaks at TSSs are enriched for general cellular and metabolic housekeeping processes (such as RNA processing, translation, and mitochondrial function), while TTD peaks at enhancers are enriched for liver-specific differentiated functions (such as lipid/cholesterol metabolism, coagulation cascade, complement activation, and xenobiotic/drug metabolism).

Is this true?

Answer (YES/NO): NO